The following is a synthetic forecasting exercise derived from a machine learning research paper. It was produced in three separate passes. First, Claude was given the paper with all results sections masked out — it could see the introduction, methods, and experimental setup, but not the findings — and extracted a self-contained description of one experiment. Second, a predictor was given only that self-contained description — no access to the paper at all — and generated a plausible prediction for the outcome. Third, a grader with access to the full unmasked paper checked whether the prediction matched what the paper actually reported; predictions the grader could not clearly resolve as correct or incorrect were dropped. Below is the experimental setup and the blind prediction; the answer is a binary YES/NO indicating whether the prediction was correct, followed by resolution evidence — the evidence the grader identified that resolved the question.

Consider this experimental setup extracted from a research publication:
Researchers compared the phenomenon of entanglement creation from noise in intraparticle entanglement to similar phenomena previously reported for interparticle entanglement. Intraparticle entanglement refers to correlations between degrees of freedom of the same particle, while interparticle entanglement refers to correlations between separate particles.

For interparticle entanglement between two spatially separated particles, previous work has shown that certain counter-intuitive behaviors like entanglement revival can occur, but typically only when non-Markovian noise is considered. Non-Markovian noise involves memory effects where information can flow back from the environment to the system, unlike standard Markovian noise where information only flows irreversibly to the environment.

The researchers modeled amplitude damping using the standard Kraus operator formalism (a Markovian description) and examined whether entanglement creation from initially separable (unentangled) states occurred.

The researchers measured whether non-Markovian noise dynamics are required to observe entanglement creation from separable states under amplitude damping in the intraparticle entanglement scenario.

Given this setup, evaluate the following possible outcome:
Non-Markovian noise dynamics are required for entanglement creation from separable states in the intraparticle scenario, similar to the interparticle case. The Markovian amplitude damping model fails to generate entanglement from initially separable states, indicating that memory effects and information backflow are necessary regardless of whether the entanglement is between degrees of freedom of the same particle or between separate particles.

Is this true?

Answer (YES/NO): NO